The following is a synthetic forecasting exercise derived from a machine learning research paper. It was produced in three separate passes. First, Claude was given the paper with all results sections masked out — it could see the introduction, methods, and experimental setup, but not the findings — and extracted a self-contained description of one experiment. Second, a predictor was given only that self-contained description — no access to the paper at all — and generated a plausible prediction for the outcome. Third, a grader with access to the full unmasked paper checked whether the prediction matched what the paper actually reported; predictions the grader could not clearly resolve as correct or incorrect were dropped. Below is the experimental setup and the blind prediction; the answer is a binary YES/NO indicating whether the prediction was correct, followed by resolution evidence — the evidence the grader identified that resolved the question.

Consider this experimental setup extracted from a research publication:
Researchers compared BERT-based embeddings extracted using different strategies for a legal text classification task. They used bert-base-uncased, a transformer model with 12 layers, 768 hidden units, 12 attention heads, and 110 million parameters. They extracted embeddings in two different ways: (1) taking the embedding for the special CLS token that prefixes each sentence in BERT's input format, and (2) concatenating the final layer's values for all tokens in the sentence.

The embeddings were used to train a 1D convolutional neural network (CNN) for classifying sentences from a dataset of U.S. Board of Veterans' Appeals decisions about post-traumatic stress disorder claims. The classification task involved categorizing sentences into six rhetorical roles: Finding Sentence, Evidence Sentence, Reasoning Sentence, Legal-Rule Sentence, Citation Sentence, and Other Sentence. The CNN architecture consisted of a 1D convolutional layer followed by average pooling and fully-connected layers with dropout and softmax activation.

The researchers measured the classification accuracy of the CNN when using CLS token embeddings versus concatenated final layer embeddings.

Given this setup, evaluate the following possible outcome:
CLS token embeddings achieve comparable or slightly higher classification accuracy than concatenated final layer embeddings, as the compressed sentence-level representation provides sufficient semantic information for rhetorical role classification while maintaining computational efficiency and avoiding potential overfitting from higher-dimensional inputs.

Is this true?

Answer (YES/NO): NO